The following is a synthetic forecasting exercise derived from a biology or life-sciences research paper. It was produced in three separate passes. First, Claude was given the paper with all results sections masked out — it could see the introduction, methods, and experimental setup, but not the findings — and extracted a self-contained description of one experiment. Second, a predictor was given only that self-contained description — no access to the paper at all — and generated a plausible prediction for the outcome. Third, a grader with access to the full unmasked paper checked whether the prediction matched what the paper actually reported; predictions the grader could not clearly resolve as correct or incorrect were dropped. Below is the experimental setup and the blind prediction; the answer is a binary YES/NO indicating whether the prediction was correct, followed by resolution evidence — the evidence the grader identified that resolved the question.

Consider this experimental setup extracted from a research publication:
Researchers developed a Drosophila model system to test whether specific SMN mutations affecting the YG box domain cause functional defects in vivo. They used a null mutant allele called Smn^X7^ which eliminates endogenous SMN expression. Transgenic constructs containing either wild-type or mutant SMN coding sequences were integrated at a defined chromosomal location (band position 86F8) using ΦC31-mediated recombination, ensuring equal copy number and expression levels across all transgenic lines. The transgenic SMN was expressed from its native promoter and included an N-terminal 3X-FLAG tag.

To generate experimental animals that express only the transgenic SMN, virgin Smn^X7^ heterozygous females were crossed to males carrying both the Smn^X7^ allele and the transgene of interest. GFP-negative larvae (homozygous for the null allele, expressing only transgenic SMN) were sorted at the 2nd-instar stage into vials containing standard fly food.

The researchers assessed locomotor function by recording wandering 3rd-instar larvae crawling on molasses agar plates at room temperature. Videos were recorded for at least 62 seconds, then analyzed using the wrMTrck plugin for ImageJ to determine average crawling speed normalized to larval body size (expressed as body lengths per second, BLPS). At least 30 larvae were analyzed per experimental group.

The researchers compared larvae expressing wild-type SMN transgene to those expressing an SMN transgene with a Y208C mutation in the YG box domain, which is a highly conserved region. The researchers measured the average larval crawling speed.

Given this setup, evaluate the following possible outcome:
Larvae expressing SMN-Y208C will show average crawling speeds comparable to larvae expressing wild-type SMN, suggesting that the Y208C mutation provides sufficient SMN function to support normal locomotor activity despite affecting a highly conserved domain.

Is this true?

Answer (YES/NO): NO